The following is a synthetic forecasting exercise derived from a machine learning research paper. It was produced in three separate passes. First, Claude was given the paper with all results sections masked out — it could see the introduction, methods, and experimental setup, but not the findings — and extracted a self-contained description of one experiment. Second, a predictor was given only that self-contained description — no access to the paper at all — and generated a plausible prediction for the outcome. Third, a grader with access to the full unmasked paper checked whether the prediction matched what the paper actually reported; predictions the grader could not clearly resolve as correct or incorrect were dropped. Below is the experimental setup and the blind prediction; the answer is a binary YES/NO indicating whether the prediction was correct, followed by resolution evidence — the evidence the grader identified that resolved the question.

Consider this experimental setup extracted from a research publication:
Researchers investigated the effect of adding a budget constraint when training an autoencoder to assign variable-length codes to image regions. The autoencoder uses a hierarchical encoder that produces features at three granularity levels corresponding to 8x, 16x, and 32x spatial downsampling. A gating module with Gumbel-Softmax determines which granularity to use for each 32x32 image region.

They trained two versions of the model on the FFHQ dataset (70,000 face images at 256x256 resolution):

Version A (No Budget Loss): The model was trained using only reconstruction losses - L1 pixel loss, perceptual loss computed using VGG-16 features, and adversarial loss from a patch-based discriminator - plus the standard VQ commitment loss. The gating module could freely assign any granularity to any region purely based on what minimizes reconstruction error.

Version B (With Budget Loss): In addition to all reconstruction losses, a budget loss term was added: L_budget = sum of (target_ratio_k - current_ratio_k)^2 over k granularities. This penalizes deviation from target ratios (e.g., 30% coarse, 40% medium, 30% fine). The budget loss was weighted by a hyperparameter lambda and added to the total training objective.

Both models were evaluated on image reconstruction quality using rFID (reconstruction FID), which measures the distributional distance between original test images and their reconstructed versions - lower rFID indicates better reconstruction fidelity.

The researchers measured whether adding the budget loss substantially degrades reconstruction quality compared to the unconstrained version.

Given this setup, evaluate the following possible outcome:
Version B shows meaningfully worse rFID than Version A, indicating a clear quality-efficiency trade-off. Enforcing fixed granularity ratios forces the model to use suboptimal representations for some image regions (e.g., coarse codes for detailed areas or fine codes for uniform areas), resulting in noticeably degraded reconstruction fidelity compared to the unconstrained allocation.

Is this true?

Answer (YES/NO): YES